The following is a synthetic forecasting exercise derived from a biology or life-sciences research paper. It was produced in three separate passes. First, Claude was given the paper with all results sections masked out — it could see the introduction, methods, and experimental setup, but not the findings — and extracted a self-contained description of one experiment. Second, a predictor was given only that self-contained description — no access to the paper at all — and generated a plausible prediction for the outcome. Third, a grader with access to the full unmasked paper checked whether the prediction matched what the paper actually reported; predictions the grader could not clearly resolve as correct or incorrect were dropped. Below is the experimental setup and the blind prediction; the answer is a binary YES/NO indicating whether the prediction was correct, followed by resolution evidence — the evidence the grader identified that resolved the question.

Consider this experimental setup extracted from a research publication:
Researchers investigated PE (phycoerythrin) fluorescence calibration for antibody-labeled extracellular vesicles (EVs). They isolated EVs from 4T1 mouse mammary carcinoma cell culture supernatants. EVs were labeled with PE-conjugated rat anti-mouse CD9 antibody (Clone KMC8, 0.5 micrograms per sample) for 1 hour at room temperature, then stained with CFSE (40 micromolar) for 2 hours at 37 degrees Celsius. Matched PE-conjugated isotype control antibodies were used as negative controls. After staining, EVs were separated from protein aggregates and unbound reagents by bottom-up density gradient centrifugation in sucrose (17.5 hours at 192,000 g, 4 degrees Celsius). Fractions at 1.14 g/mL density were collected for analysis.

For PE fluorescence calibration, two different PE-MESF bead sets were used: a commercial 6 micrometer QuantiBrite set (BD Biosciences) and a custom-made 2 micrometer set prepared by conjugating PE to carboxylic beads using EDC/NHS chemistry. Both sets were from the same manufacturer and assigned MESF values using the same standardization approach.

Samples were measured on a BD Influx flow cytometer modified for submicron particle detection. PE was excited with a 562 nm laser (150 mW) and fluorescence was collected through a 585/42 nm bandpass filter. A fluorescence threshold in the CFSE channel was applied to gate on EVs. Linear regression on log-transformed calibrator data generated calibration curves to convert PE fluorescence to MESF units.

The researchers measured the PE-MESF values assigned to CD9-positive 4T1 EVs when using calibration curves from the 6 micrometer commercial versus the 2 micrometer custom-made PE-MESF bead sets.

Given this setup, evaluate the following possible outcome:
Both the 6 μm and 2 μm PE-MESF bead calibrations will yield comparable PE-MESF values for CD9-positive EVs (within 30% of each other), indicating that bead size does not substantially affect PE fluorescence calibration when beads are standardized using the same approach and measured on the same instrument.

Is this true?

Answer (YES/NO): NO